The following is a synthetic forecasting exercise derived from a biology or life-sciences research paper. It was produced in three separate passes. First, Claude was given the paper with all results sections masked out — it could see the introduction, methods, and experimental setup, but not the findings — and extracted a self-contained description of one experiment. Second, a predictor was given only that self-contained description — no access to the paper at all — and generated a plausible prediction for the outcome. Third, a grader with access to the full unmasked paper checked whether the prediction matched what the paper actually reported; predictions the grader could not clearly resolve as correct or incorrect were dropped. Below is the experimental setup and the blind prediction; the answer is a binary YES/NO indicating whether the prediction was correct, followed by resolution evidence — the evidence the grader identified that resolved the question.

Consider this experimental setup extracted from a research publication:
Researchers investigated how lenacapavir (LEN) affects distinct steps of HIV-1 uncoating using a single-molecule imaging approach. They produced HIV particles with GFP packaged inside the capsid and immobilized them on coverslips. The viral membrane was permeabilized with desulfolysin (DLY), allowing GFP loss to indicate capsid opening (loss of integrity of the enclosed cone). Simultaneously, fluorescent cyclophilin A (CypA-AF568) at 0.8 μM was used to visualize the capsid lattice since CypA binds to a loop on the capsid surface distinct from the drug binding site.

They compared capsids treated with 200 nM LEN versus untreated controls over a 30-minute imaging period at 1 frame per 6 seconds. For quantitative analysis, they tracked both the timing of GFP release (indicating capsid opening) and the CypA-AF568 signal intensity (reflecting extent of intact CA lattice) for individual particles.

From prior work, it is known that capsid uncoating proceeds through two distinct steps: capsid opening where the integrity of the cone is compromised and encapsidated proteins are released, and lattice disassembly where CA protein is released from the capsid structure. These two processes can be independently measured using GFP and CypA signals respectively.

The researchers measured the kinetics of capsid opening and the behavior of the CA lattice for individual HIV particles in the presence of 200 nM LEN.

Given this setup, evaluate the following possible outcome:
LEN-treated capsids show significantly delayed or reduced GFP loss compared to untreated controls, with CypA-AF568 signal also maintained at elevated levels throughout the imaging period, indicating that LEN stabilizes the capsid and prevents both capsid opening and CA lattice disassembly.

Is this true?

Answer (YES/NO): NO